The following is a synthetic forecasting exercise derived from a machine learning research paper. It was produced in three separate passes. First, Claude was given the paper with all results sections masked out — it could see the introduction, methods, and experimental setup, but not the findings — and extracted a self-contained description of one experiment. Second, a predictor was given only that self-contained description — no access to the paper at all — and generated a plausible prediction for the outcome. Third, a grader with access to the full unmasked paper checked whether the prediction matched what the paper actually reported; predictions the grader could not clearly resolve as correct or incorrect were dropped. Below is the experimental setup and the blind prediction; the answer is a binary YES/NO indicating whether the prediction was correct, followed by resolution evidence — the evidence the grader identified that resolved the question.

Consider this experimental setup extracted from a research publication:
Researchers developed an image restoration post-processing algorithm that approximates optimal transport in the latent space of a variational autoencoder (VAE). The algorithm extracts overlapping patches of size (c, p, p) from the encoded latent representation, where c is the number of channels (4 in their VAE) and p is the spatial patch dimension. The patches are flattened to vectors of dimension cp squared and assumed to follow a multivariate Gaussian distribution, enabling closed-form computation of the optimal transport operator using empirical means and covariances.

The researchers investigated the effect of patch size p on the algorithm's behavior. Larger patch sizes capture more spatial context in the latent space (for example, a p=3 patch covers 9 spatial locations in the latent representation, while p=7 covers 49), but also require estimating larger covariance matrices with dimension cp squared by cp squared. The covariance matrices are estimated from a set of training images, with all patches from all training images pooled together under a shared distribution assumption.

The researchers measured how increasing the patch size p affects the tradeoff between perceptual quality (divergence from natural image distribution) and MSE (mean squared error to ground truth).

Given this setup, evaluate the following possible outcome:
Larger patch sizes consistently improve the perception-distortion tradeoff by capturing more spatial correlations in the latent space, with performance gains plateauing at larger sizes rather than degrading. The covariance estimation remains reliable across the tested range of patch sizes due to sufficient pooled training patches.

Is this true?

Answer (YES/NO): NO